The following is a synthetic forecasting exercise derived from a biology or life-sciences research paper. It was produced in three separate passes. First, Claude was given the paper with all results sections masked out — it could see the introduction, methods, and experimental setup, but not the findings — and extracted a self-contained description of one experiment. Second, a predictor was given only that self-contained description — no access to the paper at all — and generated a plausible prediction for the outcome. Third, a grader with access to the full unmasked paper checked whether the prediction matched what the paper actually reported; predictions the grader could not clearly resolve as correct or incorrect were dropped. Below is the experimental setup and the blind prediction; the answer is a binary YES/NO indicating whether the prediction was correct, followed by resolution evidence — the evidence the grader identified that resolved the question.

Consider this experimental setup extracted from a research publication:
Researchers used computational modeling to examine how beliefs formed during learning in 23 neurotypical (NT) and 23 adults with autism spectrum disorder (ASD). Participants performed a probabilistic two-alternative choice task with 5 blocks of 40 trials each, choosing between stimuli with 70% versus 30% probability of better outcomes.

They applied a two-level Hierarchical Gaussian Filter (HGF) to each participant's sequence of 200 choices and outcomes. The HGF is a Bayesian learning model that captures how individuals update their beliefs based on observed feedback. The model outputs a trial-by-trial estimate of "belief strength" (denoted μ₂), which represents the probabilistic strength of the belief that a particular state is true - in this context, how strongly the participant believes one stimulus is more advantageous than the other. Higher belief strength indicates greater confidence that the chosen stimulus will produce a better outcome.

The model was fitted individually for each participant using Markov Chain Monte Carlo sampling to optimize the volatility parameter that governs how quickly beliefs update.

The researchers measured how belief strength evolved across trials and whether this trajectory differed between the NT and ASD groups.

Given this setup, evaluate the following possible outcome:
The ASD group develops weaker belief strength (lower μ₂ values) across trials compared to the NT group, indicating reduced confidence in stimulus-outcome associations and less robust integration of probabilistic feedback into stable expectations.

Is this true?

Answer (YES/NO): NO